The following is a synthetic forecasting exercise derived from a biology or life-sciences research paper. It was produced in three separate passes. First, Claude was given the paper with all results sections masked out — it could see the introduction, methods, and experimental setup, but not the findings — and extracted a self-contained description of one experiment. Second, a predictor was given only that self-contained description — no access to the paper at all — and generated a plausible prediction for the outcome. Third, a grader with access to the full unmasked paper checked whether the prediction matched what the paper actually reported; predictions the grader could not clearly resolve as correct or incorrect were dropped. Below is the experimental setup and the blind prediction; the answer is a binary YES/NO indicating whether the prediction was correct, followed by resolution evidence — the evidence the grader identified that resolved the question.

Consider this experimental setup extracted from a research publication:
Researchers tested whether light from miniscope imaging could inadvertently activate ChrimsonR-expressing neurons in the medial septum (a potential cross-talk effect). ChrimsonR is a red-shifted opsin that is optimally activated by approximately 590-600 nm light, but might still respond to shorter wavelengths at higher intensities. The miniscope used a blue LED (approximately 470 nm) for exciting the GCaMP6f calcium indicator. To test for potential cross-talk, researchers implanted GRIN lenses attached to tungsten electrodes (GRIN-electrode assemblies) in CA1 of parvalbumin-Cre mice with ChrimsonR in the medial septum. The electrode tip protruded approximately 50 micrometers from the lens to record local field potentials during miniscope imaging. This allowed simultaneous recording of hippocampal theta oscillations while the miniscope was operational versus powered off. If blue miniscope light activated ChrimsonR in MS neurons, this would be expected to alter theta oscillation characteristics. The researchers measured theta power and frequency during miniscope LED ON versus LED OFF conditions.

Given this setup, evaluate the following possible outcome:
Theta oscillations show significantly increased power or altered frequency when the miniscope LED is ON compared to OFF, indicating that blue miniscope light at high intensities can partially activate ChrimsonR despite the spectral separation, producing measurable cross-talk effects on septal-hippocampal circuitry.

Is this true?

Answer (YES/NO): NO